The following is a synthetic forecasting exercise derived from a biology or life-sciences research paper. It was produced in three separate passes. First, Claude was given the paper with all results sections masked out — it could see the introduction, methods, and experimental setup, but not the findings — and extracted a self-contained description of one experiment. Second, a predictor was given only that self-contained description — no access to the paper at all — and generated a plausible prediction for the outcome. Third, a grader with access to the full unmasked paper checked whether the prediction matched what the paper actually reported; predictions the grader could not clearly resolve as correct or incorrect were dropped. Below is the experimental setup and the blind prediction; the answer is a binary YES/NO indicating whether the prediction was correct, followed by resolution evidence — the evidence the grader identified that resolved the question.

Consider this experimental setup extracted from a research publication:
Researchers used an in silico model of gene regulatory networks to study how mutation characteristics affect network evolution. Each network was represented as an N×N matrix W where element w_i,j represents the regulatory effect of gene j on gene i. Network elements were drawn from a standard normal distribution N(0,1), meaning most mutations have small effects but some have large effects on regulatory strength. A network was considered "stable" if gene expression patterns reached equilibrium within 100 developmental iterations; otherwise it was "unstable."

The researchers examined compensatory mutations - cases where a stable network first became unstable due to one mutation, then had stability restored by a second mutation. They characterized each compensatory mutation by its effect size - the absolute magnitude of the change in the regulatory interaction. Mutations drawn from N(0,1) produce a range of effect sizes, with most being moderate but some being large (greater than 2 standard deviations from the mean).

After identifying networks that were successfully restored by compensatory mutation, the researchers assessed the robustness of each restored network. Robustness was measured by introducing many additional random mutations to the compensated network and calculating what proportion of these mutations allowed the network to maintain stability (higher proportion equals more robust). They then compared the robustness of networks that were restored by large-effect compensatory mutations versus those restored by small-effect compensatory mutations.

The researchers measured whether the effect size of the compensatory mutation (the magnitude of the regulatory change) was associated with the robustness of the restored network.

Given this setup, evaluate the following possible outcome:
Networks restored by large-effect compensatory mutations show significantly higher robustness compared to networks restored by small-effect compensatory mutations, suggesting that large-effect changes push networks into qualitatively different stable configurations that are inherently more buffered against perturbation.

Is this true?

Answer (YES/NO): YES